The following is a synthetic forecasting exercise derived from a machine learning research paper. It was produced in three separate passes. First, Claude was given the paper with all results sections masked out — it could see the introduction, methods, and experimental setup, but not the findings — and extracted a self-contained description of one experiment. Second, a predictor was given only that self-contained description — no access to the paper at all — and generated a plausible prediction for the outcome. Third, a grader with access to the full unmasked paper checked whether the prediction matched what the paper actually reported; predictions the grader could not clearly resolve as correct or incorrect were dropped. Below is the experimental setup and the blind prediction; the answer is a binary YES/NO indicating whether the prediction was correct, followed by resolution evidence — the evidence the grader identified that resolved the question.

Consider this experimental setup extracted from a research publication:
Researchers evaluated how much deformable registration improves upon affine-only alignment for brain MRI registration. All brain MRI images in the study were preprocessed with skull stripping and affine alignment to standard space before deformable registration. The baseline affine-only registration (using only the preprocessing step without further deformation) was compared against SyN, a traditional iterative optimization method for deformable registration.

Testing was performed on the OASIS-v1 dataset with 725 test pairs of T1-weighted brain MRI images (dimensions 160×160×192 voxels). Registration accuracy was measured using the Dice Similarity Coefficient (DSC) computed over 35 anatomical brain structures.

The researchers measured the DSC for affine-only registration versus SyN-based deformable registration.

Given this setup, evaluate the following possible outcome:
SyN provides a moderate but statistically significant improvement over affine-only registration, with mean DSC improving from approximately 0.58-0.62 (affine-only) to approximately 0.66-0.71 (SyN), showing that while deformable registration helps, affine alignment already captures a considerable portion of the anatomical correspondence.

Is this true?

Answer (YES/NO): NO